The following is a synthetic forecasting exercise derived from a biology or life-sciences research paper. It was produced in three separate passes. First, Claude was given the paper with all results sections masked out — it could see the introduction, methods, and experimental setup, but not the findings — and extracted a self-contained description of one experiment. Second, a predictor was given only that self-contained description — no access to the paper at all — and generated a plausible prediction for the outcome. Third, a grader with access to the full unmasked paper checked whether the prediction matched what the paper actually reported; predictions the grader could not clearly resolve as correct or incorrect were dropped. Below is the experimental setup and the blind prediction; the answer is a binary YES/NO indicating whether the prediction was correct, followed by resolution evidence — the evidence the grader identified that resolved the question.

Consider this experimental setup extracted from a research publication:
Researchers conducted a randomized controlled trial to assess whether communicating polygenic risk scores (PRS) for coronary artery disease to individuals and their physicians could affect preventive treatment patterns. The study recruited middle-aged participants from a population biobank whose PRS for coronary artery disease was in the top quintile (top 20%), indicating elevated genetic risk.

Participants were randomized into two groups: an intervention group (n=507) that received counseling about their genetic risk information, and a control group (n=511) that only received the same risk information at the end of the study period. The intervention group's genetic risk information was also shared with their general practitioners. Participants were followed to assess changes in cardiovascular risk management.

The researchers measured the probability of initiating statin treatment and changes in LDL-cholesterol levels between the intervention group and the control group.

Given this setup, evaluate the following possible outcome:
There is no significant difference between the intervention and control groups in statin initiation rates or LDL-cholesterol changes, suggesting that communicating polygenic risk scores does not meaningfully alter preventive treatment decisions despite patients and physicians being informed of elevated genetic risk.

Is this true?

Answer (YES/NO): NO